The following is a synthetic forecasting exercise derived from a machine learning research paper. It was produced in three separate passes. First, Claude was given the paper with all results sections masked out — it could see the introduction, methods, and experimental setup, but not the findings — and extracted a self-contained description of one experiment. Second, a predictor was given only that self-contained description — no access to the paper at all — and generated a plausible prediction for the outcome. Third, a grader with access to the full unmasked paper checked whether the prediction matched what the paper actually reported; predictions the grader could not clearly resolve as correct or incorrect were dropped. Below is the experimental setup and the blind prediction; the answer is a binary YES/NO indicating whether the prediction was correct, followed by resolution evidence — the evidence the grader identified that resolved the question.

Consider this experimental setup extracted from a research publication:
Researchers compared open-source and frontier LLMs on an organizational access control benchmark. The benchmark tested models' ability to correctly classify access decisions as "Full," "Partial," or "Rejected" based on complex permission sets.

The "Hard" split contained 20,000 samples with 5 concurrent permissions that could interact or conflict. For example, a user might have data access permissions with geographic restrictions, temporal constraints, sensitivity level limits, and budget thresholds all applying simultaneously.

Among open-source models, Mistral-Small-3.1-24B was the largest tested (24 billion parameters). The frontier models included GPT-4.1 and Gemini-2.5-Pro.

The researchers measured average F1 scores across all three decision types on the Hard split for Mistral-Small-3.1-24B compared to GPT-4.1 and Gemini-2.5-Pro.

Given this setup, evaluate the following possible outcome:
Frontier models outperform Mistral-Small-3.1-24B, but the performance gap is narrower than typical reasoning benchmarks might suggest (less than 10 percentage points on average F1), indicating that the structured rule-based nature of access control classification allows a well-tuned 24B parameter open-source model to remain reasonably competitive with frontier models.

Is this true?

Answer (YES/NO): YES